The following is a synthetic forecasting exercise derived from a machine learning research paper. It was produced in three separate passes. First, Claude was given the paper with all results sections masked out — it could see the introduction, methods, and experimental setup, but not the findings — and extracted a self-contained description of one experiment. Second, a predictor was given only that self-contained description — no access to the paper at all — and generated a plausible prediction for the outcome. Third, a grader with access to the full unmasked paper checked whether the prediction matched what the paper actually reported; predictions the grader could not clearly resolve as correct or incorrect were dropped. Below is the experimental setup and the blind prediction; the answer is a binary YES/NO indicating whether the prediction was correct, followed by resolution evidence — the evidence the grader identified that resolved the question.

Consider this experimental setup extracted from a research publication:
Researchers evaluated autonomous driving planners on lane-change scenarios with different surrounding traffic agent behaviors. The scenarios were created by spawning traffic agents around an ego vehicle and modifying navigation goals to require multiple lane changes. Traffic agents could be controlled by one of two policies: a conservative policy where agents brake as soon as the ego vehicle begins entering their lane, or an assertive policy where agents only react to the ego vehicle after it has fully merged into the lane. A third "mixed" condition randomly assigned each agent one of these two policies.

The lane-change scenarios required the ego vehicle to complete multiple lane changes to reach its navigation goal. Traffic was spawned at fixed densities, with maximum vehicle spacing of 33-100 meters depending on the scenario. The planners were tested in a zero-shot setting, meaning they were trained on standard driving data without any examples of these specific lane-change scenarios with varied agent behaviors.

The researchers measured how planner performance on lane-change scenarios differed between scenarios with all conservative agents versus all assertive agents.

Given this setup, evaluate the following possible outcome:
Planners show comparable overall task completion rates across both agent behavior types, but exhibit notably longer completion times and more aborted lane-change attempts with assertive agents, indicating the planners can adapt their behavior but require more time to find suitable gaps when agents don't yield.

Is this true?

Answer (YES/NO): NO